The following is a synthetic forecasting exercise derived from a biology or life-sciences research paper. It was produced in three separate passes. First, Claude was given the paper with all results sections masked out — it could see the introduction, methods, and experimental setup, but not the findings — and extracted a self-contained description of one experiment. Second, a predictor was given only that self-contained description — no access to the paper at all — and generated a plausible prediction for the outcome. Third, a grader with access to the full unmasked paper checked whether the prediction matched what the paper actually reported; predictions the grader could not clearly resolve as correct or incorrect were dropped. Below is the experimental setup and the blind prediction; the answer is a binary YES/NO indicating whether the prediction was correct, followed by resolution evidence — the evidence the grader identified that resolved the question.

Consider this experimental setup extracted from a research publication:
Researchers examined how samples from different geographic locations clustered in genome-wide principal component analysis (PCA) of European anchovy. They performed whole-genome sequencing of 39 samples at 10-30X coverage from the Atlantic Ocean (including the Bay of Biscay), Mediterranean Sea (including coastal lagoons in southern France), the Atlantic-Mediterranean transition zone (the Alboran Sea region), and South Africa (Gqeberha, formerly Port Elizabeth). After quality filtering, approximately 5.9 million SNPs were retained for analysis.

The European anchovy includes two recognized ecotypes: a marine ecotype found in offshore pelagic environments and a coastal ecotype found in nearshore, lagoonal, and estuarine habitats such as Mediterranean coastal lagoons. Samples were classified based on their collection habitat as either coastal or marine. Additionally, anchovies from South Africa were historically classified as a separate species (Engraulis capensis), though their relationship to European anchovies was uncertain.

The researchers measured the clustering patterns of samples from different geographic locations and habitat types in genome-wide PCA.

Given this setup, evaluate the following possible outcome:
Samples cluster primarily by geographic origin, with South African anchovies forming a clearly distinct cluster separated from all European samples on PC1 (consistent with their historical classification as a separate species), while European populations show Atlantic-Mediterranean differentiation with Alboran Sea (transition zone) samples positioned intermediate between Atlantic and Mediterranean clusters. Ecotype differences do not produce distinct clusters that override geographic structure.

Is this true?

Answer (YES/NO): NO